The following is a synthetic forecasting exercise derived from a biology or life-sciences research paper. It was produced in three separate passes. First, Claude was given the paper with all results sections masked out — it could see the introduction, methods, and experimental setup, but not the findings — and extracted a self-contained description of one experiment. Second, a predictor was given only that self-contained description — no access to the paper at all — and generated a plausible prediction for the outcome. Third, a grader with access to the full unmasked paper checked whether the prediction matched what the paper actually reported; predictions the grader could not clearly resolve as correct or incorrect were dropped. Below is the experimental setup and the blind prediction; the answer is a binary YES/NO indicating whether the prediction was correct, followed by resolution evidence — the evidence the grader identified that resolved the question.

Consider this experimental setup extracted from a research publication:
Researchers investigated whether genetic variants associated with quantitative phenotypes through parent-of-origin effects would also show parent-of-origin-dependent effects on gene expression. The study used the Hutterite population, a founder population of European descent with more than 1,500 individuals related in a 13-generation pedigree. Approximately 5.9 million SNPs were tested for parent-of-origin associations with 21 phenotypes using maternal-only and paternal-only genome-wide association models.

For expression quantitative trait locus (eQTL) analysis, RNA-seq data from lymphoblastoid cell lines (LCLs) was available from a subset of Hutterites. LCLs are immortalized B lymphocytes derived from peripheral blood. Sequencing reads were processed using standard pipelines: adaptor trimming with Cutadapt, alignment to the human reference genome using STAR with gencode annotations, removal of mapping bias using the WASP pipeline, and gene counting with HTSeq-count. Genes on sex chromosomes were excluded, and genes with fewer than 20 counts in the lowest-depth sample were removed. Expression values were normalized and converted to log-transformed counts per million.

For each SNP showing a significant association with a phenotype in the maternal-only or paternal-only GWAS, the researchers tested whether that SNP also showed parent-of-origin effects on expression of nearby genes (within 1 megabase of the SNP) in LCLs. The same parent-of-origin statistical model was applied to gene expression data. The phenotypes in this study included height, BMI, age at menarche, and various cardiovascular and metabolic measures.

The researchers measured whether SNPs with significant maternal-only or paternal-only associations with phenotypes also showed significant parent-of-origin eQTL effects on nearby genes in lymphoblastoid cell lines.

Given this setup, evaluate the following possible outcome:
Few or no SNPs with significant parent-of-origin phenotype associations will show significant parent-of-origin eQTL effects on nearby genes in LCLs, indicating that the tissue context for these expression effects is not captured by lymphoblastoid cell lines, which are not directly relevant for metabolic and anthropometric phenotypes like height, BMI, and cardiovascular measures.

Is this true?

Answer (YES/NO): YES